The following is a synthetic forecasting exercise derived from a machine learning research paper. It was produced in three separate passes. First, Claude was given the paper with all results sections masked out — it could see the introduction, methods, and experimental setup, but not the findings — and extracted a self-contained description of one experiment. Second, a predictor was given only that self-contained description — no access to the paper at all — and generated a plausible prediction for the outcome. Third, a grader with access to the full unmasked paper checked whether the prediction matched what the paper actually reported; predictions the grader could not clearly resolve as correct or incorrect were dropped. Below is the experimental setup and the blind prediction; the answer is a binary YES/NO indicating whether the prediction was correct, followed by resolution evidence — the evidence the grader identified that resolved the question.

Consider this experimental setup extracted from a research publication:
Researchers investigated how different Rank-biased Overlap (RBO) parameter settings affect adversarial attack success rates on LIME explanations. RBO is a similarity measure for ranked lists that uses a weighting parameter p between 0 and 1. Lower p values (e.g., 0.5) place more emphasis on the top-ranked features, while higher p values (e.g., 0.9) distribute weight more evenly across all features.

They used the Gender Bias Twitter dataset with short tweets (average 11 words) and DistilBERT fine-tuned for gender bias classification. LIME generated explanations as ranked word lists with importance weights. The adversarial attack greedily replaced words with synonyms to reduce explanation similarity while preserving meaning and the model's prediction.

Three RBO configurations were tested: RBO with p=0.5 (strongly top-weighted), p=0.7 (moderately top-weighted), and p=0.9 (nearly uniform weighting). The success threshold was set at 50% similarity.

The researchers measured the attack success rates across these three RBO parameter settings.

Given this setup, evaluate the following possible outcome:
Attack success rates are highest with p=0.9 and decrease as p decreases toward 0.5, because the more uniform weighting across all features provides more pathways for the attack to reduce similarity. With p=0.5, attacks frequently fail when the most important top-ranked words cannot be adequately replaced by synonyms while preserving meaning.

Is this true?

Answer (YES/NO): NO